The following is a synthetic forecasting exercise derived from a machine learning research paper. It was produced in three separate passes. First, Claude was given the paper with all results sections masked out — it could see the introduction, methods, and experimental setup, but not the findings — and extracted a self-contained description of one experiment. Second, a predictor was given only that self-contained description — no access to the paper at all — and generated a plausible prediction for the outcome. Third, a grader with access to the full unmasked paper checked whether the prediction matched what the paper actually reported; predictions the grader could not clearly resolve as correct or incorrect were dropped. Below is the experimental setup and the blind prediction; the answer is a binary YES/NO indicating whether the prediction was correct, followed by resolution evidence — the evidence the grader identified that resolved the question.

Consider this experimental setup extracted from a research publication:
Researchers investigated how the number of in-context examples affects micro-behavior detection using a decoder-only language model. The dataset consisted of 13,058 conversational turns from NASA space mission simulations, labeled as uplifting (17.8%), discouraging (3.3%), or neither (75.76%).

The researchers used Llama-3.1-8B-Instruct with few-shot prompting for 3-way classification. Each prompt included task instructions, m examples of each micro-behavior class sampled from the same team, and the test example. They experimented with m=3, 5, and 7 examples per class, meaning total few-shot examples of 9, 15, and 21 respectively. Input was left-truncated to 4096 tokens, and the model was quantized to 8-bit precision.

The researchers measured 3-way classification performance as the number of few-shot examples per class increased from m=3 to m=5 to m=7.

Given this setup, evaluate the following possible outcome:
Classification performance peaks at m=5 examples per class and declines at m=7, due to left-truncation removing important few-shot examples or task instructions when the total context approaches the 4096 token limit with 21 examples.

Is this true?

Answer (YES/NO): NO